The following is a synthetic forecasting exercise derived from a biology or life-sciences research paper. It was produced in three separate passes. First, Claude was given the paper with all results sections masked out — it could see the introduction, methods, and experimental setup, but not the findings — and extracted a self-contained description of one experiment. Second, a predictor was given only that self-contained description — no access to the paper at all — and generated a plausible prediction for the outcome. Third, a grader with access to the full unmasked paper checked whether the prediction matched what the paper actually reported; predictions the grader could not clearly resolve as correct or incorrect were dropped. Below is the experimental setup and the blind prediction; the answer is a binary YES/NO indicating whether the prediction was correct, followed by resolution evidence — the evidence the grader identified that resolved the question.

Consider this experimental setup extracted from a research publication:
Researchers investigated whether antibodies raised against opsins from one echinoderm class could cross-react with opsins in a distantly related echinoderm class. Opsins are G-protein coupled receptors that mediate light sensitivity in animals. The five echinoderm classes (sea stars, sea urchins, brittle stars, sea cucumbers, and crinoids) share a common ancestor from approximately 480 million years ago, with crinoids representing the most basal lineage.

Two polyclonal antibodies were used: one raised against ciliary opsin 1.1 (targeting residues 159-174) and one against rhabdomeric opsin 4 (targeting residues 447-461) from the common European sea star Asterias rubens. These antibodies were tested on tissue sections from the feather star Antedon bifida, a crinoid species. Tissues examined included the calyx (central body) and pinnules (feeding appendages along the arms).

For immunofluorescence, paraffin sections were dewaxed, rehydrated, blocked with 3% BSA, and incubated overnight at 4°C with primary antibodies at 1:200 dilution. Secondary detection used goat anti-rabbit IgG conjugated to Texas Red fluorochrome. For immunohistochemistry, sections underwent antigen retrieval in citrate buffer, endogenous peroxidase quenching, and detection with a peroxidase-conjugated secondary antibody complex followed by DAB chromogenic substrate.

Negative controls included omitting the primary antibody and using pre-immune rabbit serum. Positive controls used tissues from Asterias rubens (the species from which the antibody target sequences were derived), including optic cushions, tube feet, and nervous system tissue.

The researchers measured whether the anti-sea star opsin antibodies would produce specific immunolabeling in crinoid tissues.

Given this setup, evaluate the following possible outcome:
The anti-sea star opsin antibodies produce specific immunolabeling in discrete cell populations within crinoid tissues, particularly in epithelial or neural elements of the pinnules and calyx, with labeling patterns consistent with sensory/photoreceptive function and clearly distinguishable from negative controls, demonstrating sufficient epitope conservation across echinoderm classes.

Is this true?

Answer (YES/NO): YES